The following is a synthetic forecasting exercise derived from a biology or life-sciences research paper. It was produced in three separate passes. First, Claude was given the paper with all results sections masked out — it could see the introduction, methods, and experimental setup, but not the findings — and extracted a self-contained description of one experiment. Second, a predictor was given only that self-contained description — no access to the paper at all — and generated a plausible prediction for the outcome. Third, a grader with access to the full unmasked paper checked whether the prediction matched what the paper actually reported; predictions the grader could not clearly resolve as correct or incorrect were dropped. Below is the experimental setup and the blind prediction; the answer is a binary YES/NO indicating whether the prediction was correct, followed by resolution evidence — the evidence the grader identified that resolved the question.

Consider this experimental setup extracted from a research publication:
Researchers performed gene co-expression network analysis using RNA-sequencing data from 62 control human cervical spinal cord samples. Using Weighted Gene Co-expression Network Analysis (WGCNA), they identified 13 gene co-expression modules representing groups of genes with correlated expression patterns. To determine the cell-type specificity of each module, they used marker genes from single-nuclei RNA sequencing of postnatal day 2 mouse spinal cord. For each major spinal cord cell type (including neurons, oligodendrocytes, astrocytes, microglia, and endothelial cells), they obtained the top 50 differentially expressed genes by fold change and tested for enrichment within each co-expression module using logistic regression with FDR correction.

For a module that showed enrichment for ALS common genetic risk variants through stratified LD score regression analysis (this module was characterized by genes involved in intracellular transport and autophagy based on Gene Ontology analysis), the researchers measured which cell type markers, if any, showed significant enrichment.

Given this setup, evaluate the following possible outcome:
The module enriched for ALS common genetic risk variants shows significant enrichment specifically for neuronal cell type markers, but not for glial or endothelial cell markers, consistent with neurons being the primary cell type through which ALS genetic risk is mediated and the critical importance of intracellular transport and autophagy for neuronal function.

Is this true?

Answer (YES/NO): NO